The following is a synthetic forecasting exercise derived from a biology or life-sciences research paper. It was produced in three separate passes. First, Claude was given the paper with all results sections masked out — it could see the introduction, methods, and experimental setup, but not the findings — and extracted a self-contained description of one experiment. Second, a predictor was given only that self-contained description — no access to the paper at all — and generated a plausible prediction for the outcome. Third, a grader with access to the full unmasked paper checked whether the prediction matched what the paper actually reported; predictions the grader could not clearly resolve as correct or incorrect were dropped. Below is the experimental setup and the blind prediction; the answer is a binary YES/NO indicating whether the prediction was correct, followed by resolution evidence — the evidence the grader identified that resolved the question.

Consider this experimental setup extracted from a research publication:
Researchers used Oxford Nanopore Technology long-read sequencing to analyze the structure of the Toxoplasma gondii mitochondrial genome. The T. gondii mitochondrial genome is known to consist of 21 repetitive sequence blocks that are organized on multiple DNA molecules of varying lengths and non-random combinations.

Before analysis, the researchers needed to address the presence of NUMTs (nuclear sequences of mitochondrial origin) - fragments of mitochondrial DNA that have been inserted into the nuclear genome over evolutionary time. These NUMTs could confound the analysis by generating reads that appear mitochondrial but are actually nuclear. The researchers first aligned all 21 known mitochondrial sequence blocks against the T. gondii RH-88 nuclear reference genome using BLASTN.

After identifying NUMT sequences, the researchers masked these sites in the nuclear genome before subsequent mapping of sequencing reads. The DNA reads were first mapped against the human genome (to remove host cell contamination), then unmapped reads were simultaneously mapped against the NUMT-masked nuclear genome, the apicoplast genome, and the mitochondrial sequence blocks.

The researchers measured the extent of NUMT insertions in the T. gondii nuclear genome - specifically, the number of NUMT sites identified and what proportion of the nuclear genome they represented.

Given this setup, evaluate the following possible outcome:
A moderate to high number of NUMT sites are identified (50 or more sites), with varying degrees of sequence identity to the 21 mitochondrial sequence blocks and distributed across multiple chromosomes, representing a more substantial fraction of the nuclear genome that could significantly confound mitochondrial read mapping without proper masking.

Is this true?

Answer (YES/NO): YES